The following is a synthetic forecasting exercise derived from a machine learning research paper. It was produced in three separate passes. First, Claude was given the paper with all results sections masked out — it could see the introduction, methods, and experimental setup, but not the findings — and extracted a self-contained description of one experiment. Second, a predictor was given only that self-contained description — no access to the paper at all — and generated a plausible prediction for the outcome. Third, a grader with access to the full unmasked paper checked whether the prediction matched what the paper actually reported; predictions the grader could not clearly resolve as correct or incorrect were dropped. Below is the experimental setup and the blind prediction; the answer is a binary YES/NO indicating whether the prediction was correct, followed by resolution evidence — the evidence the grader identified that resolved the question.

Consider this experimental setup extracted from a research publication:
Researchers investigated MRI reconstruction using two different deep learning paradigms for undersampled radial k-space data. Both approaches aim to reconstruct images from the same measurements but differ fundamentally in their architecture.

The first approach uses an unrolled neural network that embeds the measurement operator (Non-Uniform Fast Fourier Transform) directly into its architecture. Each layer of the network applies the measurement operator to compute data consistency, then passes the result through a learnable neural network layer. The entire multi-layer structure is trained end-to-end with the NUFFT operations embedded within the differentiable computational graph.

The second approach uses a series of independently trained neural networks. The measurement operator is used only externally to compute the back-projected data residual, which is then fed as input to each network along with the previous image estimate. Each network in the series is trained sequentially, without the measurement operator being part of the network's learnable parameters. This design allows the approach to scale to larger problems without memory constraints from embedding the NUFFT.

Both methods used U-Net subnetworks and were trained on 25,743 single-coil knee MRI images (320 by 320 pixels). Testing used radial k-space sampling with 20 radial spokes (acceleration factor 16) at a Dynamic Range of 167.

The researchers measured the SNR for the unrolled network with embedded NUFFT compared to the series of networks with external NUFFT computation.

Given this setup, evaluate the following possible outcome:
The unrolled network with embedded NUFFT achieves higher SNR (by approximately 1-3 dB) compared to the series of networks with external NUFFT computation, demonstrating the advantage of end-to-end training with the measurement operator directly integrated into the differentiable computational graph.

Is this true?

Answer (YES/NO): YES